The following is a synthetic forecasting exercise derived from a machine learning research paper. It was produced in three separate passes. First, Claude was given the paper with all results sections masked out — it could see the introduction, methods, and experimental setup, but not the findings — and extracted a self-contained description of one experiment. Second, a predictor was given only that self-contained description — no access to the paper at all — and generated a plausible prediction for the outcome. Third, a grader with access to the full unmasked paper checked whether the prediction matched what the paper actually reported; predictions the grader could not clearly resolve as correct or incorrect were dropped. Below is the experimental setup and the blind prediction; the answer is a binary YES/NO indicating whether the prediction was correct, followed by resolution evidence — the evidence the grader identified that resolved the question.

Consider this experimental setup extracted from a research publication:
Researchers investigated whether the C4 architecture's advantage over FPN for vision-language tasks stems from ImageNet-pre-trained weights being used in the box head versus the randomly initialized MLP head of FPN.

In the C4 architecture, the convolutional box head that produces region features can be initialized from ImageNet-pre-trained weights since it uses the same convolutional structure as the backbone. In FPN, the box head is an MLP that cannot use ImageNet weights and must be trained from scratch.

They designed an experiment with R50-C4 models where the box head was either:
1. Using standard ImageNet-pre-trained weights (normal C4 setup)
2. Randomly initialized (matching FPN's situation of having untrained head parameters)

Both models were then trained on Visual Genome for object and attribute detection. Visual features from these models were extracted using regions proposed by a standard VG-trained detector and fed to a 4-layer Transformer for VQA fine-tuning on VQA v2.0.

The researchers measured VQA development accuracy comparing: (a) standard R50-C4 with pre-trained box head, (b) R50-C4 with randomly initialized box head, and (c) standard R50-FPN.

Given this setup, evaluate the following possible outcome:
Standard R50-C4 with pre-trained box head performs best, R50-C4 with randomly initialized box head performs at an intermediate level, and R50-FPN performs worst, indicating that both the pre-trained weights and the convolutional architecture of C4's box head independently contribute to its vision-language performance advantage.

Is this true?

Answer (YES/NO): NO